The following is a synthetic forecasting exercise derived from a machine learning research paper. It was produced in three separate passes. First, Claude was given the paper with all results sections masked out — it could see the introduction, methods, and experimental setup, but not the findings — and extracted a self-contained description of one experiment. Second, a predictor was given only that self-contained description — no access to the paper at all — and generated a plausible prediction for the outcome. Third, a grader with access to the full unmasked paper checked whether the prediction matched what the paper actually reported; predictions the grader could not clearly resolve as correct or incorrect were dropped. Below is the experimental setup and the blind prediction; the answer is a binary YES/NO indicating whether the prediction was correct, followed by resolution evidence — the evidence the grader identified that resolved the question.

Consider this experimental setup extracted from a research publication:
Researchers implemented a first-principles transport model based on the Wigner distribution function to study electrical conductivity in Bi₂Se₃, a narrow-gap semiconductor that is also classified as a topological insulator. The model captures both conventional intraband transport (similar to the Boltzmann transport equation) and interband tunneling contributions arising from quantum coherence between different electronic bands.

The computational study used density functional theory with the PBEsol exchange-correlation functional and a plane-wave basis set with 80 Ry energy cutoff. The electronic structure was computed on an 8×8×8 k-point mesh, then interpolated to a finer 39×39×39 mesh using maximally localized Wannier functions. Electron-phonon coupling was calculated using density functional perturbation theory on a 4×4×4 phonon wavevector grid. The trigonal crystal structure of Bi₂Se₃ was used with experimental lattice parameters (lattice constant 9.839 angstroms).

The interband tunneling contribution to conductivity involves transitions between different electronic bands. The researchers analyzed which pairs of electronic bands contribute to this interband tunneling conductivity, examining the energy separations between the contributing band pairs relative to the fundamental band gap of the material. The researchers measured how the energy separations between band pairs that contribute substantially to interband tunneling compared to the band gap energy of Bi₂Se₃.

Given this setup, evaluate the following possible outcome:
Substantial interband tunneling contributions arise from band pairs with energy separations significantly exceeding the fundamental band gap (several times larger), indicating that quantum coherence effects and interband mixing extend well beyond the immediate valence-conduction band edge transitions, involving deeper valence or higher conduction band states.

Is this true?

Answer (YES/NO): YES